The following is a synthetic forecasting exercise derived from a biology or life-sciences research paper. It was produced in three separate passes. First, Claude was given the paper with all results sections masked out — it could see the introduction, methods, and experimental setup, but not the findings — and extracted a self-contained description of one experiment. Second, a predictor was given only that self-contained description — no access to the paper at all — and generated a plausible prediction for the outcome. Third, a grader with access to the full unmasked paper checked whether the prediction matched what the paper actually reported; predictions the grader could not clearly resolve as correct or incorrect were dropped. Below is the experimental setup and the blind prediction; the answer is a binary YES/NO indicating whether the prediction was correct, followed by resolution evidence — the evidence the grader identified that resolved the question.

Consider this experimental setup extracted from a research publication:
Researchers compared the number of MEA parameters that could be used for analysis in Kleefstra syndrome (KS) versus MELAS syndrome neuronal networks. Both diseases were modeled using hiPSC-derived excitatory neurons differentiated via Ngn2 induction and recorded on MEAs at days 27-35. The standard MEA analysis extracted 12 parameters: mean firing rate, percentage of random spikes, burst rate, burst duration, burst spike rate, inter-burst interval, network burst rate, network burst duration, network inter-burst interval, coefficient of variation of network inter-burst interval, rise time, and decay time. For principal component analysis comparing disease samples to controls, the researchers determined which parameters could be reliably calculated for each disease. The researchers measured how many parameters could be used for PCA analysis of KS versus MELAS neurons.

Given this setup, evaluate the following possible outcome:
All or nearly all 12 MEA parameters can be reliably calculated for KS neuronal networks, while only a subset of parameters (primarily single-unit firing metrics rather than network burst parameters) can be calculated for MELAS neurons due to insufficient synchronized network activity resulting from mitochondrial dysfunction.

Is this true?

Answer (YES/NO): NO